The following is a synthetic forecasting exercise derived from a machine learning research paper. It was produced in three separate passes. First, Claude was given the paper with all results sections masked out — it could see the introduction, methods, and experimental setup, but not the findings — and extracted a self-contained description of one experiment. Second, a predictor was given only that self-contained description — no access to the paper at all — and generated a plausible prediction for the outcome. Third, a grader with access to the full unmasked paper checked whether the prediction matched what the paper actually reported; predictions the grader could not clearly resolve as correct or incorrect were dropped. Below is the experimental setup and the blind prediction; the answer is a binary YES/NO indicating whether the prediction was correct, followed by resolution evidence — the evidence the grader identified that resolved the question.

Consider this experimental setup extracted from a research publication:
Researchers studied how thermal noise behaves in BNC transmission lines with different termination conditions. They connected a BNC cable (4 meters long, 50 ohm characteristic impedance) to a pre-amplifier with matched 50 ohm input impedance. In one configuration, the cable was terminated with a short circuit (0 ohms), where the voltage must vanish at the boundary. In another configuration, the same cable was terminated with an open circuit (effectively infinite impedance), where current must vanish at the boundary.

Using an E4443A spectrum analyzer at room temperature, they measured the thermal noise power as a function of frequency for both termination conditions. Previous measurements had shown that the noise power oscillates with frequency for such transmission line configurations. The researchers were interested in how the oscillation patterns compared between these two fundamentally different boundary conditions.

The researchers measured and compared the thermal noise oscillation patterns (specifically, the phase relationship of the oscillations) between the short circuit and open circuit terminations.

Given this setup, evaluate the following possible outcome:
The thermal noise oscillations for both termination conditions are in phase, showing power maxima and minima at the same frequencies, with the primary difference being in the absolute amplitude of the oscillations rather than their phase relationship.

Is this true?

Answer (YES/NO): NO